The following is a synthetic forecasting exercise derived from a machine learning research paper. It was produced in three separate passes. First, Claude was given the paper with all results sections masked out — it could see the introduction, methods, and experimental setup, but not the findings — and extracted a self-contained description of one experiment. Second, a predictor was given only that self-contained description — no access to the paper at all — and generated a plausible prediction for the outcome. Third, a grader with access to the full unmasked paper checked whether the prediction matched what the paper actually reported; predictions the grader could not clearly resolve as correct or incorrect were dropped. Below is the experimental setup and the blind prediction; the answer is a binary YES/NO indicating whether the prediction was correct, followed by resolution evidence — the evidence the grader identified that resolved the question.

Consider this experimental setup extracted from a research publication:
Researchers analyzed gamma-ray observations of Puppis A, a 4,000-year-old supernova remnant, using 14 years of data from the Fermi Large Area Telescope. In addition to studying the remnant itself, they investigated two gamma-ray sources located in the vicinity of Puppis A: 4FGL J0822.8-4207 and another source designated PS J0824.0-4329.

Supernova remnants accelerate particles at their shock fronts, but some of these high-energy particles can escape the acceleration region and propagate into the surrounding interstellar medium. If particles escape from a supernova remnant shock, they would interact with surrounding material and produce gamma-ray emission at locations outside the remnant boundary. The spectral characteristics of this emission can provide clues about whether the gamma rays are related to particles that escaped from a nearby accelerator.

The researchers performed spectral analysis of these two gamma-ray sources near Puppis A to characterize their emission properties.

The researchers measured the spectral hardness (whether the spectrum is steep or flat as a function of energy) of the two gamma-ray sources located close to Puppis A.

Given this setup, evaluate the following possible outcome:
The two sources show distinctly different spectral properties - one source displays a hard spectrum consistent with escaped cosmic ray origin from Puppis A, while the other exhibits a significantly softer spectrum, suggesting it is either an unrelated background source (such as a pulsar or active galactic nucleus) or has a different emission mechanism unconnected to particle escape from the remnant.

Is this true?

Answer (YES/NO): NO